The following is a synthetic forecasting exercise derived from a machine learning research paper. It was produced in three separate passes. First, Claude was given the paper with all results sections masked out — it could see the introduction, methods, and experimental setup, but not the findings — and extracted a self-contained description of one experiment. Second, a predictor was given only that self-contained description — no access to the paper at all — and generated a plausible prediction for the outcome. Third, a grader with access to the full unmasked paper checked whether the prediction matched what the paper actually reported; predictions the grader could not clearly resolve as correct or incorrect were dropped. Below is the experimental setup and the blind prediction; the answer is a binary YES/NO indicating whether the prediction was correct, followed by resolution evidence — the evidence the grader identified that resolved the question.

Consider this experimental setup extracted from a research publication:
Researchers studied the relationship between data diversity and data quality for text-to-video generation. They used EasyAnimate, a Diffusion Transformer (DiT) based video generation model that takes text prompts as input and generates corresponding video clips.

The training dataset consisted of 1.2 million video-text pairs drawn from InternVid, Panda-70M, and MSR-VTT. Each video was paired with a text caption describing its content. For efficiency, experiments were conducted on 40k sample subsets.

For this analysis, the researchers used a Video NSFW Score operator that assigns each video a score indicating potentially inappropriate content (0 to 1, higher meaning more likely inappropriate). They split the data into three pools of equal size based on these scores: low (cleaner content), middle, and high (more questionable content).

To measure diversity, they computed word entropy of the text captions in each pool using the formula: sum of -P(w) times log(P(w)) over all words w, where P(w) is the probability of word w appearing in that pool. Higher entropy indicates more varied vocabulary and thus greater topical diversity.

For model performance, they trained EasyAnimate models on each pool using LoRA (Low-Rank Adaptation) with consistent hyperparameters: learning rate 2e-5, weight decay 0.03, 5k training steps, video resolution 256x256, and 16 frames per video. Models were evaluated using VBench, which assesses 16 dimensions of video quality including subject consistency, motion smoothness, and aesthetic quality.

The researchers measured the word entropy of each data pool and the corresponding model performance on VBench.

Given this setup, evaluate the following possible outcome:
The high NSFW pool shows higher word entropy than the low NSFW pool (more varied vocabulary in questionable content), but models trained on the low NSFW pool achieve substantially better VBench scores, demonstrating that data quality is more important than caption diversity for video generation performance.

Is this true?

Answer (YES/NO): YES